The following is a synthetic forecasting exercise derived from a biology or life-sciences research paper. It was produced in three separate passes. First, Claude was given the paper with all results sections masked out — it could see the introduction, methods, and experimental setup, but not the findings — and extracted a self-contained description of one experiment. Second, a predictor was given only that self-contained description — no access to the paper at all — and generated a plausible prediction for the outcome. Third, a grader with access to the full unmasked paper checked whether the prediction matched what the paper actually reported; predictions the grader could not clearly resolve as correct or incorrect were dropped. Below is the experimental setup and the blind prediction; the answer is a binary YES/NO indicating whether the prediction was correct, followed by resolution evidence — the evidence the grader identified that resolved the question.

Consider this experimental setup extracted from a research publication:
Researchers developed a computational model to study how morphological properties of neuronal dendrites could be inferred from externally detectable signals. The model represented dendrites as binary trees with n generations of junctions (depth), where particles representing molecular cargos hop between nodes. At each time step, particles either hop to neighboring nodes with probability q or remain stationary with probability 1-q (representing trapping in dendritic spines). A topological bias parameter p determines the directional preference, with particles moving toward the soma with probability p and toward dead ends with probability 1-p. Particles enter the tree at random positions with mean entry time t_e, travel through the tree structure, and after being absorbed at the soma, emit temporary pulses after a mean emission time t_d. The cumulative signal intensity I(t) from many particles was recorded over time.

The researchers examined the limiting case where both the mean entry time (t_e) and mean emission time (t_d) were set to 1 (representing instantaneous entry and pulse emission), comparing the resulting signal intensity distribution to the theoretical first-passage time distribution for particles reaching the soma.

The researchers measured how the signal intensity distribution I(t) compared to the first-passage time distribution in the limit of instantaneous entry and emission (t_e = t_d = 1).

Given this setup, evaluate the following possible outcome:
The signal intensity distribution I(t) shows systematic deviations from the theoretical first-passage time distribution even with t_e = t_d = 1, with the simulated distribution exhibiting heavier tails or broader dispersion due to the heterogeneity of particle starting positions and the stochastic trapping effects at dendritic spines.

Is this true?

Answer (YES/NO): NO